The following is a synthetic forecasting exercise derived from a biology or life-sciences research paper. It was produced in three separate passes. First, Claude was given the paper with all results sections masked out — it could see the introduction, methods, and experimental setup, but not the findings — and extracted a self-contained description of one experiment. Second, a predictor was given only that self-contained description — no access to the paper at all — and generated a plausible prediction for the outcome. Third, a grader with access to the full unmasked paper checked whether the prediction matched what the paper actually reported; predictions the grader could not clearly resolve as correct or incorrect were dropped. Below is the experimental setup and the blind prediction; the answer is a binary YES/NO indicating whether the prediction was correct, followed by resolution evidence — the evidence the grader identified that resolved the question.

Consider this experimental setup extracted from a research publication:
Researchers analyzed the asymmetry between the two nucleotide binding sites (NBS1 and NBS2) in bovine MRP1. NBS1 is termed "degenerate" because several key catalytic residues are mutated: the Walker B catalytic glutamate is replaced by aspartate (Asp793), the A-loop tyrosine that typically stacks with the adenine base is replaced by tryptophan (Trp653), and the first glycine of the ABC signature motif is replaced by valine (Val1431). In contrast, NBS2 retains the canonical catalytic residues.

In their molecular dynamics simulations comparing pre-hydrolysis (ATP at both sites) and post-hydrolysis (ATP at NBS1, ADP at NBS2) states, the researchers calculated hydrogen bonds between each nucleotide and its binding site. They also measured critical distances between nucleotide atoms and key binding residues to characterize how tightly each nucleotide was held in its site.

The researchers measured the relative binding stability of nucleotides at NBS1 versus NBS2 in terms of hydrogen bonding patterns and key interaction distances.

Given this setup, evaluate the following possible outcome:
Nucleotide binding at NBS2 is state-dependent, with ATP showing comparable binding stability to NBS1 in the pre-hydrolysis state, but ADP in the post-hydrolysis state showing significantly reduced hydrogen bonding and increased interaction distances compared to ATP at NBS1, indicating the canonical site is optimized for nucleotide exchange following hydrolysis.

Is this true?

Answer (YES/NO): NO